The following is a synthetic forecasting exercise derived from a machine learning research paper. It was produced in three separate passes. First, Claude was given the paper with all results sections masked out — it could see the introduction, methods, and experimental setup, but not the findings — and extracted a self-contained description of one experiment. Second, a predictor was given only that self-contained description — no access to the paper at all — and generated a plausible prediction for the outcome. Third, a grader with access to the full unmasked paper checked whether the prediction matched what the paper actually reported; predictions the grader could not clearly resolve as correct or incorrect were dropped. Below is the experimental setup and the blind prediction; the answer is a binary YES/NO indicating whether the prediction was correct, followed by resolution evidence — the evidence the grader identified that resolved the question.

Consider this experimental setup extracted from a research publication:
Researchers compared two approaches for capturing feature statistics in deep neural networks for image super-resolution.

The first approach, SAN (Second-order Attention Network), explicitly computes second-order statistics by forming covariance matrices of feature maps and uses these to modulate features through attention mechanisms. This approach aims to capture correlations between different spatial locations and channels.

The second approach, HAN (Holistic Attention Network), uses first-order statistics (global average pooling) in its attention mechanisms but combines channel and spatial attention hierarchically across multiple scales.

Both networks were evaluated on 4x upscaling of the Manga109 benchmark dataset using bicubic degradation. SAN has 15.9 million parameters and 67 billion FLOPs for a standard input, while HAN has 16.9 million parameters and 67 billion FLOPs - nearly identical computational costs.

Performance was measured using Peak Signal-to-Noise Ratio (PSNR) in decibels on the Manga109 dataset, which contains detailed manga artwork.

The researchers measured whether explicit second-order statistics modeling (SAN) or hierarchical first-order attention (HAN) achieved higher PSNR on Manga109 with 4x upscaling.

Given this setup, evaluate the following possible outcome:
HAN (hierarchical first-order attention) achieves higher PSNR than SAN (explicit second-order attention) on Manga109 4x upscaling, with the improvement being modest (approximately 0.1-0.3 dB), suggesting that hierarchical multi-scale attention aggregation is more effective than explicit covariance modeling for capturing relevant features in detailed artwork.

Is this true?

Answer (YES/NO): YES